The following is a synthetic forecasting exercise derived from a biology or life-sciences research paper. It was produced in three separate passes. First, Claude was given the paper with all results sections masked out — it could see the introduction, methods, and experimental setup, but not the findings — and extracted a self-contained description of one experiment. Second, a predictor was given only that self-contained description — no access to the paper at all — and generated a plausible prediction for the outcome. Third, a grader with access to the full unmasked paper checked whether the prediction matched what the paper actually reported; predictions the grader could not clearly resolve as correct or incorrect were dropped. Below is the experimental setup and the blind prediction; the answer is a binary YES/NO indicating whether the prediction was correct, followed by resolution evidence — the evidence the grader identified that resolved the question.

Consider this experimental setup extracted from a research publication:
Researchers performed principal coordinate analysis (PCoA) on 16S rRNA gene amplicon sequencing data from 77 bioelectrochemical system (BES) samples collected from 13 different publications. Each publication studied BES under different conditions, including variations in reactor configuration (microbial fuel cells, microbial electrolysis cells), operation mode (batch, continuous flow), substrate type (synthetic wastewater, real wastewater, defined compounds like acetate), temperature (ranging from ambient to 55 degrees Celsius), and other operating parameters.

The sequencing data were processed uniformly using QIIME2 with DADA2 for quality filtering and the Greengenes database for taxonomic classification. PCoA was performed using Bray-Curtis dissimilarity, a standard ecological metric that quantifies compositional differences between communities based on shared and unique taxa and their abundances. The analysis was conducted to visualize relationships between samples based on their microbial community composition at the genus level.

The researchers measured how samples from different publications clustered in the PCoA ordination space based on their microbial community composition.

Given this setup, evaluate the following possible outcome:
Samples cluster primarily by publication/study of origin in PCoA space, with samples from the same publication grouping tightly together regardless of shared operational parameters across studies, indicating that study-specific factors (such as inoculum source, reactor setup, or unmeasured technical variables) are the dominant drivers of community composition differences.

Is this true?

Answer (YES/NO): NO